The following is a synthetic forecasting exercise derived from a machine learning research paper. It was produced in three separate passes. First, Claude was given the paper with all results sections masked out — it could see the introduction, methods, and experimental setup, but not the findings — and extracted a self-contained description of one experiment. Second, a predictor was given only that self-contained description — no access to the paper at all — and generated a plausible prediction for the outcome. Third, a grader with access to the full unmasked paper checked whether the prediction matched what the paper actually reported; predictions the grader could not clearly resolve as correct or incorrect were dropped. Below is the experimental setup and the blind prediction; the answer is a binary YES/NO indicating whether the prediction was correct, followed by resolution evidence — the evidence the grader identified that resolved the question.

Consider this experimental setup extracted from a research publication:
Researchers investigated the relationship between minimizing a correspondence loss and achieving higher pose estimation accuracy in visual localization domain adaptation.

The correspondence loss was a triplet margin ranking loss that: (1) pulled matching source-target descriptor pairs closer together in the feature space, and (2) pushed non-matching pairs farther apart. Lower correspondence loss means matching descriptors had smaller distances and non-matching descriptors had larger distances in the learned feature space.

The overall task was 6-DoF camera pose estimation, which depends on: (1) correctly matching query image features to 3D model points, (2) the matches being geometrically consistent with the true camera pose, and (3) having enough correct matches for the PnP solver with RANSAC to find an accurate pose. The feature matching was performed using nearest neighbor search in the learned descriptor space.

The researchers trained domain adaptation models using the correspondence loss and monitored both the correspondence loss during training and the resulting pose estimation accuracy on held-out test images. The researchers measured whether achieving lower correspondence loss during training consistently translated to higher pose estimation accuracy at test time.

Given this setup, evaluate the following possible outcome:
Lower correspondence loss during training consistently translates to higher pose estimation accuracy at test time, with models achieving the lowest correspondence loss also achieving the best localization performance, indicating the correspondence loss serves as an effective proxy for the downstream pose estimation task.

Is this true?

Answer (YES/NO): NO